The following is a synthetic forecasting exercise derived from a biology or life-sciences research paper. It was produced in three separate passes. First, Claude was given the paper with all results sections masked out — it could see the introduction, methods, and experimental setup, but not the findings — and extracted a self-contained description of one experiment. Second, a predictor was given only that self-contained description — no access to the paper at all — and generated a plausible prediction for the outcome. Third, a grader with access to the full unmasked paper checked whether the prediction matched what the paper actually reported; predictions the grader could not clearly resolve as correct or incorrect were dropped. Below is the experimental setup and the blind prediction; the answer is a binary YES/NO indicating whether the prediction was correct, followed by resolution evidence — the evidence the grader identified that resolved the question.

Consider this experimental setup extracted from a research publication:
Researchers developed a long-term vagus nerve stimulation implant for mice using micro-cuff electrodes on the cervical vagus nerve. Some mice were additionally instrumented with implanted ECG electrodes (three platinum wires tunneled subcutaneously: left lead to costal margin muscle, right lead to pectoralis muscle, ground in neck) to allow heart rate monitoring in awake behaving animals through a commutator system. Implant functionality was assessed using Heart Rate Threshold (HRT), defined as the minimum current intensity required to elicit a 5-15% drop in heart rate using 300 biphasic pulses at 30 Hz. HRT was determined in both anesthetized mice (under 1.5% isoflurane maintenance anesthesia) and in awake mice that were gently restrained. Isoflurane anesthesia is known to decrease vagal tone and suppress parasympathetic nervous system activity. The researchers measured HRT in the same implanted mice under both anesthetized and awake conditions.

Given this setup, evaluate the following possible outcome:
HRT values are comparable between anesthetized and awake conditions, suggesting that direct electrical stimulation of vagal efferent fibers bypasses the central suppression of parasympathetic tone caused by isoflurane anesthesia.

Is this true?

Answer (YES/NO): YES